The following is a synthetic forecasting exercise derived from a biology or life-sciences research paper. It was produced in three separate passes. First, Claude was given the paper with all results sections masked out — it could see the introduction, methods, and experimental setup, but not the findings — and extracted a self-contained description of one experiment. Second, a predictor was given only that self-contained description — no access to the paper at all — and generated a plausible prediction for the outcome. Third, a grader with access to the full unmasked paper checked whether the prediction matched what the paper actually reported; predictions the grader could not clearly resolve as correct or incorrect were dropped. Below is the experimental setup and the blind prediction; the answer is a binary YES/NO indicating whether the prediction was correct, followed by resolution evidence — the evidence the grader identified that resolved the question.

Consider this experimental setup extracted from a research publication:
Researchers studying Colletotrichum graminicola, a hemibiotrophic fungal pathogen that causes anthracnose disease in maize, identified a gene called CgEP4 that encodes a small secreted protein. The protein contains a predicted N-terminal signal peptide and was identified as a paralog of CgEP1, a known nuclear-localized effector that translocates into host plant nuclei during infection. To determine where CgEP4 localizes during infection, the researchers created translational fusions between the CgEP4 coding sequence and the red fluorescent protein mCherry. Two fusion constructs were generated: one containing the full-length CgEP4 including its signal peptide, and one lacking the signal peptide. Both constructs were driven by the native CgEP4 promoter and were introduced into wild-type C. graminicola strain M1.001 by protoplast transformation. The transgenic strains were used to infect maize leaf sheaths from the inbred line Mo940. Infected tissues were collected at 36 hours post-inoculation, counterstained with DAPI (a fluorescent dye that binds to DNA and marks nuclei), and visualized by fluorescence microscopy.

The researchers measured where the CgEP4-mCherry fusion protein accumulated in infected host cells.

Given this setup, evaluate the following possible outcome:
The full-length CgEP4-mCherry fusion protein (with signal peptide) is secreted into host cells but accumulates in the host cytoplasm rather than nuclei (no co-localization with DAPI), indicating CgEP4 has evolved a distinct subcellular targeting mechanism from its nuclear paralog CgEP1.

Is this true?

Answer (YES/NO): NO